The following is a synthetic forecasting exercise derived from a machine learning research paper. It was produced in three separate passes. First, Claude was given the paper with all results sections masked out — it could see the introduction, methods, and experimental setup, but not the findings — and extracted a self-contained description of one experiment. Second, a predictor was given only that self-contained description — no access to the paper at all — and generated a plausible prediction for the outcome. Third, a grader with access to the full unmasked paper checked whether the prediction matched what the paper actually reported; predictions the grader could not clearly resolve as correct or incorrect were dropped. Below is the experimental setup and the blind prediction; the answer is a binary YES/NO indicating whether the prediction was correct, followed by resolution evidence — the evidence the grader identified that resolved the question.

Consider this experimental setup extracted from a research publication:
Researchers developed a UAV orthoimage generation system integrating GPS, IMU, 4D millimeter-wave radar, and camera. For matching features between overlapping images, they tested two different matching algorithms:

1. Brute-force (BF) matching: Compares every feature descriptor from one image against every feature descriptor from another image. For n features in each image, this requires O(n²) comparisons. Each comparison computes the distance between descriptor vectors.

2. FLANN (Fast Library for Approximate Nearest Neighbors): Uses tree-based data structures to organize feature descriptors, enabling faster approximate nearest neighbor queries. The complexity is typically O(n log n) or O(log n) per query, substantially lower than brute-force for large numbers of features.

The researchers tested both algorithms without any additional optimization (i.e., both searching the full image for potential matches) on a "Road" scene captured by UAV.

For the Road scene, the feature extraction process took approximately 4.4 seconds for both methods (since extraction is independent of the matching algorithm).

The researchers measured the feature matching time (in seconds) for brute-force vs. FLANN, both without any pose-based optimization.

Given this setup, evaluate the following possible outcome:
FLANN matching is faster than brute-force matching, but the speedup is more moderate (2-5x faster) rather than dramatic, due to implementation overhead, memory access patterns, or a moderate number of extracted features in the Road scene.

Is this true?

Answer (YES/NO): YES